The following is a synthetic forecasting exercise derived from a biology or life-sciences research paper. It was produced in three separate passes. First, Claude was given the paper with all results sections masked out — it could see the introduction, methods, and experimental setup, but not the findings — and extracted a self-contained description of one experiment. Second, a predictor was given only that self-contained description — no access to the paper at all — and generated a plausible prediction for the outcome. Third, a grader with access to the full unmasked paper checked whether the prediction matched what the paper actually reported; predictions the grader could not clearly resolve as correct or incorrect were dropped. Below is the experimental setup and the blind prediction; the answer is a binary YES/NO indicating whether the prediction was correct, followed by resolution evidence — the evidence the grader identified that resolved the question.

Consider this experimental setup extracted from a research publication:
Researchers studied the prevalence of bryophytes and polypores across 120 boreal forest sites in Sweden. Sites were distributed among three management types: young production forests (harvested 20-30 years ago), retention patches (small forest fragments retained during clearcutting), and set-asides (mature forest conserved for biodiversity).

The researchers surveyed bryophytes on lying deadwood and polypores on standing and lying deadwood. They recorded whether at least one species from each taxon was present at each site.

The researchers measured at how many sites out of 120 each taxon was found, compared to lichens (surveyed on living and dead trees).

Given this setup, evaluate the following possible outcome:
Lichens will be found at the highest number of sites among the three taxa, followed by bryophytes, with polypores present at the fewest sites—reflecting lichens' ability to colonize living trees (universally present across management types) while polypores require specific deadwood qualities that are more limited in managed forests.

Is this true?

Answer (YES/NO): YES